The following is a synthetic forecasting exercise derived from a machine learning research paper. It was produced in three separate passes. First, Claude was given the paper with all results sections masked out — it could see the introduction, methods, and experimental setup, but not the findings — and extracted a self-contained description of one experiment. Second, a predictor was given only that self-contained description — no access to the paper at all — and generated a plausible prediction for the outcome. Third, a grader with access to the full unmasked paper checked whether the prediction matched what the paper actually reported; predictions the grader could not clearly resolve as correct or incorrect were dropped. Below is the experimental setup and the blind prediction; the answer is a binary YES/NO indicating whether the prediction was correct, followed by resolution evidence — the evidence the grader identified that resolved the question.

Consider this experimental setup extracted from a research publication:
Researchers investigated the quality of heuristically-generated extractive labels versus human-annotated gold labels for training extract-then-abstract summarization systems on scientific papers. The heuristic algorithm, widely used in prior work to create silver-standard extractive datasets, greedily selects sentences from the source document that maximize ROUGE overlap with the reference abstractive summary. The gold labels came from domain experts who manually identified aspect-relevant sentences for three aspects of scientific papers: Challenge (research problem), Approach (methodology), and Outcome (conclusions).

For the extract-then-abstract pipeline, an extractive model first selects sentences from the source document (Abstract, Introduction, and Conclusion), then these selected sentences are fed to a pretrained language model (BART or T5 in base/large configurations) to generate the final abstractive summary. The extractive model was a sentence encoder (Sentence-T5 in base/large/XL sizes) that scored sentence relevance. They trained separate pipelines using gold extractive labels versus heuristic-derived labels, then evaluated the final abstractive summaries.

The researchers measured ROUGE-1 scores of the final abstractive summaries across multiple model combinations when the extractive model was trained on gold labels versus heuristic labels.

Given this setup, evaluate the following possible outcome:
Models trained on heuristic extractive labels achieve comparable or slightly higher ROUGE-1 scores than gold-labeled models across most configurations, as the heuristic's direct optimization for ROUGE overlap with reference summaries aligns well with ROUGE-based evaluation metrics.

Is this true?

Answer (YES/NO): NO